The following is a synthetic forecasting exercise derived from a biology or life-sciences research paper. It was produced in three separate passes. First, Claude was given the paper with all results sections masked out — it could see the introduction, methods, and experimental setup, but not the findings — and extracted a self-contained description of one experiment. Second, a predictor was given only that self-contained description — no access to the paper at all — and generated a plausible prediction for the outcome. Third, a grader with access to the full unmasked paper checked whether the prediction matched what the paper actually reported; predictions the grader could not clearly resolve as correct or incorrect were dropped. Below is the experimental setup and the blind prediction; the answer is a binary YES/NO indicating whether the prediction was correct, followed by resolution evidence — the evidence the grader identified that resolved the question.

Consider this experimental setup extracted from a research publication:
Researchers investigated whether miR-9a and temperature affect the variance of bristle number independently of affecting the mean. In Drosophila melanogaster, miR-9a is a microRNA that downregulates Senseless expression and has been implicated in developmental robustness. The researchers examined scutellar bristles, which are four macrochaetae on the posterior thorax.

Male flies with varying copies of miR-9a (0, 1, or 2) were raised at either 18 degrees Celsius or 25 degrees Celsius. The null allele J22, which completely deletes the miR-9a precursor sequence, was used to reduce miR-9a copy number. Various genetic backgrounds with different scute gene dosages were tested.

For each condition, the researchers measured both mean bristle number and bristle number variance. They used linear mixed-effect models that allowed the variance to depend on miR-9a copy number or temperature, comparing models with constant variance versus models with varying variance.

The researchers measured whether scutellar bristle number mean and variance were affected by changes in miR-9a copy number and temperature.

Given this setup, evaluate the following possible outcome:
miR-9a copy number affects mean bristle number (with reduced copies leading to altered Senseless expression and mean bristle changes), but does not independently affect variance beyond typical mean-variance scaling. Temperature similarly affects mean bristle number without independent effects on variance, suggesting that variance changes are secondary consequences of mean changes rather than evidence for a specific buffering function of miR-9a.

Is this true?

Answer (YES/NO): NO